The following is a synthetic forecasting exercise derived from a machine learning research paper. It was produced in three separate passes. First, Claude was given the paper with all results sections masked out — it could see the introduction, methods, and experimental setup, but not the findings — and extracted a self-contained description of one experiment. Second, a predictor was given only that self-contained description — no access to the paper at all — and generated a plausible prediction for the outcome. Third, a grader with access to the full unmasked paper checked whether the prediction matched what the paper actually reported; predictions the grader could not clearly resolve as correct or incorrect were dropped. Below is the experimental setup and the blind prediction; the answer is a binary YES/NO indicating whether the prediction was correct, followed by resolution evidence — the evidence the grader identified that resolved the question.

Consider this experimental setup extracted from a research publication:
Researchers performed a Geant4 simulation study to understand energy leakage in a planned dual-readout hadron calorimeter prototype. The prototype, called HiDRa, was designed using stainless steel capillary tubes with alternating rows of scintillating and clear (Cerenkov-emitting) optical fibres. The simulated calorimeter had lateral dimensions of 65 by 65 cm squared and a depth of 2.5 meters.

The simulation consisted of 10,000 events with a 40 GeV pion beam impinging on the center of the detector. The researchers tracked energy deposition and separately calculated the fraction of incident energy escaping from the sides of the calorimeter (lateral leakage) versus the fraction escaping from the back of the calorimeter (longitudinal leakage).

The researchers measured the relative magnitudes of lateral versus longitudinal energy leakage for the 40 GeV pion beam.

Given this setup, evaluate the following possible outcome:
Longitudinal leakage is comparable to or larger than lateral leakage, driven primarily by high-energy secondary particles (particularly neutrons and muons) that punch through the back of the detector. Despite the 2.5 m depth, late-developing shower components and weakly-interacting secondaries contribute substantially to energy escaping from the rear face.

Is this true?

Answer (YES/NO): NO